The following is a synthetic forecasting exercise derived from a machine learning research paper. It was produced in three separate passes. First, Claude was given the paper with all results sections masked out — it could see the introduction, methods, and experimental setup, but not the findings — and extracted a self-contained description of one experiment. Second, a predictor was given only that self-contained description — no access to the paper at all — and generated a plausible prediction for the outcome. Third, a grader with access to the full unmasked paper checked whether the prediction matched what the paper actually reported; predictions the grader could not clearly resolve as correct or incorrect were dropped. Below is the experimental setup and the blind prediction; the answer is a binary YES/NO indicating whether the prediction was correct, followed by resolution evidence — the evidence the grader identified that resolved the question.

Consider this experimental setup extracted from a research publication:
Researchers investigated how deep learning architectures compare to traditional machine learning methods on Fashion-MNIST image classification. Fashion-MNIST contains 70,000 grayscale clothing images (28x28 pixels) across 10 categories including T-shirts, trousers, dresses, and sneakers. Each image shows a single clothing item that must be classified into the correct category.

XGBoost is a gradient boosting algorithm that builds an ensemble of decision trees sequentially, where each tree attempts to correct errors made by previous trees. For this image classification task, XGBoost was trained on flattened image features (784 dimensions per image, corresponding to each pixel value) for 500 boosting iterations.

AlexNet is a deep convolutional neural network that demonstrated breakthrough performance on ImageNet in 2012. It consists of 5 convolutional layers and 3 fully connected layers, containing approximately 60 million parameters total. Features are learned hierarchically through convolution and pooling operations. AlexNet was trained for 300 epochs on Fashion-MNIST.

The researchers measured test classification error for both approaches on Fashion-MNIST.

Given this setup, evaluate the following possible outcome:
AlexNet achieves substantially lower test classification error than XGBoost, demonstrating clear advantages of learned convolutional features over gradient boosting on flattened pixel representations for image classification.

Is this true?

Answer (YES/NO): NO